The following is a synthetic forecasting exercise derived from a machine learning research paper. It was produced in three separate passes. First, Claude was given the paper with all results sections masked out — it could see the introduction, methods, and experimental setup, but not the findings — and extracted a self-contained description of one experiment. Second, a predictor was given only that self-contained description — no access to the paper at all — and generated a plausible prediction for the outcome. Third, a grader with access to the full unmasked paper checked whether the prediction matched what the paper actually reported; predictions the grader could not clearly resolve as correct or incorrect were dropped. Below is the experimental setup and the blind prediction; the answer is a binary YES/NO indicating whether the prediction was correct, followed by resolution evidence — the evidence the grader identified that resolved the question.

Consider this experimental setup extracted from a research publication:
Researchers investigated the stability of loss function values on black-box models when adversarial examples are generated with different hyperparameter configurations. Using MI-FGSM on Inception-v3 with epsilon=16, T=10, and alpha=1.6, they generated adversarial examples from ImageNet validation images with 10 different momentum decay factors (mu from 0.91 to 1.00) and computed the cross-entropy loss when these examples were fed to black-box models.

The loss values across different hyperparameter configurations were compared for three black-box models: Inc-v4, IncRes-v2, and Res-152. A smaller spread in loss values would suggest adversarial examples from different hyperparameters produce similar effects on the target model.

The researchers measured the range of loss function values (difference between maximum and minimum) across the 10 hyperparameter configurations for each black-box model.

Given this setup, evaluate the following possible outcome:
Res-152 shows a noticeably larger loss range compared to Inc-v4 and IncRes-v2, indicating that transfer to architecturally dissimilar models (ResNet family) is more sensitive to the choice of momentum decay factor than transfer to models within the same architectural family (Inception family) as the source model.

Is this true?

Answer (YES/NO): NO